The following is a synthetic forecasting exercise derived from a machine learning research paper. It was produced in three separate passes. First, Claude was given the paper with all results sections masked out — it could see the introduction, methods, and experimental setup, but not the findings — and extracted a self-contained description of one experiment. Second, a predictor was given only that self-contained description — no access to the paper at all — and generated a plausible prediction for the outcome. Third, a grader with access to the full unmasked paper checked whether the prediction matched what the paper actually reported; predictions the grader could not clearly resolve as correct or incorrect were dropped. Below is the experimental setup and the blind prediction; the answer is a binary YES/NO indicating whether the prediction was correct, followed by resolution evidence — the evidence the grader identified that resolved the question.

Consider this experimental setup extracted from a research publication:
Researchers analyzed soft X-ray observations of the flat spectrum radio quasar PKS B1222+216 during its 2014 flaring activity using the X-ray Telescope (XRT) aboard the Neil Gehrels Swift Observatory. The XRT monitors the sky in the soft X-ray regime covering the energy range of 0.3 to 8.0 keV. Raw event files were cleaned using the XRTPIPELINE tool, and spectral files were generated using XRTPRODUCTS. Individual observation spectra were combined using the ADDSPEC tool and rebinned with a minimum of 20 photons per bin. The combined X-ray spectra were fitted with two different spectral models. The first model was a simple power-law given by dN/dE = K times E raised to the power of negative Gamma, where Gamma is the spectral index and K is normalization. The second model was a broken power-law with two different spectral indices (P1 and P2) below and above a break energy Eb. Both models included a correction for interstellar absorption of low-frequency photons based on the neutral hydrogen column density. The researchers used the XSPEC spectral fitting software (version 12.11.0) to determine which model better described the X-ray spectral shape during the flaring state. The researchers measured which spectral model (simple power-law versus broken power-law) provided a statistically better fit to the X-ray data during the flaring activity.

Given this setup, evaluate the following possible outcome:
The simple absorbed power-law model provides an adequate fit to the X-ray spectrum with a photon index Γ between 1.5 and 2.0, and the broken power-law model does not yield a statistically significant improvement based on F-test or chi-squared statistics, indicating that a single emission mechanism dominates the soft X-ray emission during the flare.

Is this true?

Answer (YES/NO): NO